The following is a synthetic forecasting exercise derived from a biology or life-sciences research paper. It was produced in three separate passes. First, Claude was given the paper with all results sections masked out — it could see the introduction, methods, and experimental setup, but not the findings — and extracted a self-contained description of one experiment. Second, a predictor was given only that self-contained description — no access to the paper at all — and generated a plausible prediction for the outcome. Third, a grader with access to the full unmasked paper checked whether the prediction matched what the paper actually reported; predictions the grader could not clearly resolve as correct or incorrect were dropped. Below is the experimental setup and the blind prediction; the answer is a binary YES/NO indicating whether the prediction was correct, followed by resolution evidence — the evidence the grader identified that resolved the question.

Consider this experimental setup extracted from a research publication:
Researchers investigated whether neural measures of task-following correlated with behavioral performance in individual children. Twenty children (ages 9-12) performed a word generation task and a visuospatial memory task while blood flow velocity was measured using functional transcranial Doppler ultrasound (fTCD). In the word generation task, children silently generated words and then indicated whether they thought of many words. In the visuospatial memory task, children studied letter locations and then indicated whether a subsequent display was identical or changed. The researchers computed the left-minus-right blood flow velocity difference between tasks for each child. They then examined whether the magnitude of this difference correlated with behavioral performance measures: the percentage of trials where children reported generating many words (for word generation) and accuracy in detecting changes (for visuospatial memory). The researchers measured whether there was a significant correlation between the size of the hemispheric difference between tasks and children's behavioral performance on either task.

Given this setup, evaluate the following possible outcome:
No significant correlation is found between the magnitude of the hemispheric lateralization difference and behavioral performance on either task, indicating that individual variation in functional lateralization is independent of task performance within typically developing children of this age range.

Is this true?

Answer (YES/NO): YES